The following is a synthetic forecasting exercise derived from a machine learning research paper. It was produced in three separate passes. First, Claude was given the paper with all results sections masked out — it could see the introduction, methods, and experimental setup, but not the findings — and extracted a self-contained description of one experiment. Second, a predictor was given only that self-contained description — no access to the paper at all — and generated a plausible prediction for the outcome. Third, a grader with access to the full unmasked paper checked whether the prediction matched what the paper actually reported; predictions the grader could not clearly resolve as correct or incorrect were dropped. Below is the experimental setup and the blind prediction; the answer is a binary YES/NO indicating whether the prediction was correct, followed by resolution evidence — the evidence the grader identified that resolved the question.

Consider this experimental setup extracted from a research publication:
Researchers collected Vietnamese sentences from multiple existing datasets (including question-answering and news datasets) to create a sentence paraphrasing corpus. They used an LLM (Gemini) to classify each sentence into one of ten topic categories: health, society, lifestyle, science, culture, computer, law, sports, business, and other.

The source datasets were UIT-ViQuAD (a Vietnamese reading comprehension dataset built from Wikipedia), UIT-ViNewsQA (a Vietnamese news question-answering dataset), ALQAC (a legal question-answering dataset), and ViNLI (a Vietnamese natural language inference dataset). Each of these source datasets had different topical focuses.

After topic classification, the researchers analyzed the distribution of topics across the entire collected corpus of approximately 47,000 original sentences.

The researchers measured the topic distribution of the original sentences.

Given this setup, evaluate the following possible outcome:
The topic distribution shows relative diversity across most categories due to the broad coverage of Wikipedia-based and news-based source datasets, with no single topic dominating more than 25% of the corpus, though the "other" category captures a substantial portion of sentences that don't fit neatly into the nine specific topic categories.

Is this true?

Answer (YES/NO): NO